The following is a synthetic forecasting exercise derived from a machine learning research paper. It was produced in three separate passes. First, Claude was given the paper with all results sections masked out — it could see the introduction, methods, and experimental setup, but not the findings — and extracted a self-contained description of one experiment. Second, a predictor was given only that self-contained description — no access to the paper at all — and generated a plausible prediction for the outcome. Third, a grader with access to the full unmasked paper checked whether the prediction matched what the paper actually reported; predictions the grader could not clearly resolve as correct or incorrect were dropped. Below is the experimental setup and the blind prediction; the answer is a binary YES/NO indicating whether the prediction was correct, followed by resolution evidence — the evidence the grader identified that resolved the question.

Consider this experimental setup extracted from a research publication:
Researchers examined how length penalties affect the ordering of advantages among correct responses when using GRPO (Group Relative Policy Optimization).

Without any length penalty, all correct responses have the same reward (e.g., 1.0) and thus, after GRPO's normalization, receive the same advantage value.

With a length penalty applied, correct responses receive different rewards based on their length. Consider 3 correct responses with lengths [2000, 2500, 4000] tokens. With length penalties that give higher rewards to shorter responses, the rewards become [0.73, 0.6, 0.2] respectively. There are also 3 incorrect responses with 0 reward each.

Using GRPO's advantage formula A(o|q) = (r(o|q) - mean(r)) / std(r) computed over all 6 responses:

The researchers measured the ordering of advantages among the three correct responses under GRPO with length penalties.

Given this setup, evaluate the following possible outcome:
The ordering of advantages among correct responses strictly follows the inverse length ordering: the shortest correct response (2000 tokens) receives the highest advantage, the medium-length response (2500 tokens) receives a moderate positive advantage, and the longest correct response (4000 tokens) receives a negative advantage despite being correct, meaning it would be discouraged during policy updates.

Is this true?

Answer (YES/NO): YES